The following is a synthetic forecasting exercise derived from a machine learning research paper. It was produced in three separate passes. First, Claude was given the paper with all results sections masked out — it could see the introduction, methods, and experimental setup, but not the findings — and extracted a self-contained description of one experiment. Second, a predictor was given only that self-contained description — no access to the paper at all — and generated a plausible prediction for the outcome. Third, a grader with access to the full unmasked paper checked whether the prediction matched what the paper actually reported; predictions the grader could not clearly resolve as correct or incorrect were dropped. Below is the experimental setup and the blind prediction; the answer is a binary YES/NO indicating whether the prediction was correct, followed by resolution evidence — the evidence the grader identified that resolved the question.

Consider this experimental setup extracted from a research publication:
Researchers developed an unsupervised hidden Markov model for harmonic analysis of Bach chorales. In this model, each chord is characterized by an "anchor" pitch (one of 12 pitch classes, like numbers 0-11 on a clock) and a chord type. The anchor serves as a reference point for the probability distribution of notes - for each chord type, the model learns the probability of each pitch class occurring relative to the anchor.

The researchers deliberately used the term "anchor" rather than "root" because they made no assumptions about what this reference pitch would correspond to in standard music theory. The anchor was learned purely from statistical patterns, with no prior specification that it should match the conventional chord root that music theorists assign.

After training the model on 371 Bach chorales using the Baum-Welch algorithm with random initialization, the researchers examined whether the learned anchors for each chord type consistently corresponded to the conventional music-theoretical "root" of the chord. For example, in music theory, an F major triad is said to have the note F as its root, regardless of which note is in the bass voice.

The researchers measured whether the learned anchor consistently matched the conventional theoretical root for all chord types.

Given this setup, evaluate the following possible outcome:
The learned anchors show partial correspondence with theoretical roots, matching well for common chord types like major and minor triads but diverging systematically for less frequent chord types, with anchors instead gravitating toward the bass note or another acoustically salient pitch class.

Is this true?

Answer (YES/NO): NO